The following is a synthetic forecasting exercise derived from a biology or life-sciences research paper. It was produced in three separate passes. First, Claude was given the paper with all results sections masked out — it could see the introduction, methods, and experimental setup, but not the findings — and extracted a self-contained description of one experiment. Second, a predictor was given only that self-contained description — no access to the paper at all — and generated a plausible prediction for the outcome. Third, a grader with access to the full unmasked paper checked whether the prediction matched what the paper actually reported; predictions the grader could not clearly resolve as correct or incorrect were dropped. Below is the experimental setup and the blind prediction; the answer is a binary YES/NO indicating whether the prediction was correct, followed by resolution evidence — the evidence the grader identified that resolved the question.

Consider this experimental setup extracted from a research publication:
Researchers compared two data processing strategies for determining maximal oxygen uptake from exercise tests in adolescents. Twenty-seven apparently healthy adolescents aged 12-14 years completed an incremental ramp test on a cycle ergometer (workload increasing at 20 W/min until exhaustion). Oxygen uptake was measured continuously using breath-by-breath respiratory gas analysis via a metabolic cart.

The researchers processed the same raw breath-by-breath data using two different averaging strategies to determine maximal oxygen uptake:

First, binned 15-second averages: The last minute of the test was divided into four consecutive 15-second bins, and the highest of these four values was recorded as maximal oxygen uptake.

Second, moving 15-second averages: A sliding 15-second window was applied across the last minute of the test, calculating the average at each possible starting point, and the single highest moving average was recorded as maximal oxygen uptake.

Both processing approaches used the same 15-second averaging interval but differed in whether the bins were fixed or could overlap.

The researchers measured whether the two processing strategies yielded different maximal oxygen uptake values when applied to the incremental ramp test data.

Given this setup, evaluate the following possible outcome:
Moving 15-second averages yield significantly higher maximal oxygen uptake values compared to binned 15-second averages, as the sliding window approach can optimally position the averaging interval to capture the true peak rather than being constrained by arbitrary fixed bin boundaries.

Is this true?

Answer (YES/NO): YES